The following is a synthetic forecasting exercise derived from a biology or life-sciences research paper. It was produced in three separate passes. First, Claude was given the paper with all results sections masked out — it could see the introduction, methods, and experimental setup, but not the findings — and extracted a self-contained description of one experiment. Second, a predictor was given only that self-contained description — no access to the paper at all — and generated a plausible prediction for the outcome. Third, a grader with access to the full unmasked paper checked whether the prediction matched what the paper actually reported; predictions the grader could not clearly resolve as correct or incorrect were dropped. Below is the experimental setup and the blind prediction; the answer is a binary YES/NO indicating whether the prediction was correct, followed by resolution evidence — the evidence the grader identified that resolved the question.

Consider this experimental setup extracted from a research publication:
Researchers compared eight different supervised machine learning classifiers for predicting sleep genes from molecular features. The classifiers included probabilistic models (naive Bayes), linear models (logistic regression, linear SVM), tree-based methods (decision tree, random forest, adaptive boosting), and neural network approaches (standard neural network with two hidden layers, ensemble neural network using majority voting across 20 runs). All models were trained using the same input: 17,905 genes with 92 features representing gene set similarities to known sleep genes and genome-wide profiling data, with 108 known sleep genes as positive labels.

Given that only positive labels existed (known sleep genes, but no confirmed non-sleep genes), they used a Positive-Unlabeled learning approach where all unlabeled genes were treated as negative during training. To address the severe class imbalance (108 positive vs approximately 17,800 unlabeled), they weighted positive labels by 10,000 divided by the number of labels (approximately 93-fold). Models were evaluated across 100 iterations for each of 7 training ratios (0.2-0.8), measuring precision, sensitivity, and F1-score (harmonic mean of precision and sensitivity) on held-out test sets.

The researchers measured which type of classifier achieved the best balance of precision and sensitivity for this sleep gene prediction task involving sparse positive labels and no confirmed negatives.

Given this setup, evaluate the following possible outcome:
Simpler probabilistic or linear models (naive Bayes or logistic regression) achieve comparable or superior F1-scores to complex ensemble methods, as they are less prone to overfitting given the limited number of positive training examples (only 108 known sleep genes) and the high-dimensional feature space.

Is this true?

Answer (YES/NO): NO